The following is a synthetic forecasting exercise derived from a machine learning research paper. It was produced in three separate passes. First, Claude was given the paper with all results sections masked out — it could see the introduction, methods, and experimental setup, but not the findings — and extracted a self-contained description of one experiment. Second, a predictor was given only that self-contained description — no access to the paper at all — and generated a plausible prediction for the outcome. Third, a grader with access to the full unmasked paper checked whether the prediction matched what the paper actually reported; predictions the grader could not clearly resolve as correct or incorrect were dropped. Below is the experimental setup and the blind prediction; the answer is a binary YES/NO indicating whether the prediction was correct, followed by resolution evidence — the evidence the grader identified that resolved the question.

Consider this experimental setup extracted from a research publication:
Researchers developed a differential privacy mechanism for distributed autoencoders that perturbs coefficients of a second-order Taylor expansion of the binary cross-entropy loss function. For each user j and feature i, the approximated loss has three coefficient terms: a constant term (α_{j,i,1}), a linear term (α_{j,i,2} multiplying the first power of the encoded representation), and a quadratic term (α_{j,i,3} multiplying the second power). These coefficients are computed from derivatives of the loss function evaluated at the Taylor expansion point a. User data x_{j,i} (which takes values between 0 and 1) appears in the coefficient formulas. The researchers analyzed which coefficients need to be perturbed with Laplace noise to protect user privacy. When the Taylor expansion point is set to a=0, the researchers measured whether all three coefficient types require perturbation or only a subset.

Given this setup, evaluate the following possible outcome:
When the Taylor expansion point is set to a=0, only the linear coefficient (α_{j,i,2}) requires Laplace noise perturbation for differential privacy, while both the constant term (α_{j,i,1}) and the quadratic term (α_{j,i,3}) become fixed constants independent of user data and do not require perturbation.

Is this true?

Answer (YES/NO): NO